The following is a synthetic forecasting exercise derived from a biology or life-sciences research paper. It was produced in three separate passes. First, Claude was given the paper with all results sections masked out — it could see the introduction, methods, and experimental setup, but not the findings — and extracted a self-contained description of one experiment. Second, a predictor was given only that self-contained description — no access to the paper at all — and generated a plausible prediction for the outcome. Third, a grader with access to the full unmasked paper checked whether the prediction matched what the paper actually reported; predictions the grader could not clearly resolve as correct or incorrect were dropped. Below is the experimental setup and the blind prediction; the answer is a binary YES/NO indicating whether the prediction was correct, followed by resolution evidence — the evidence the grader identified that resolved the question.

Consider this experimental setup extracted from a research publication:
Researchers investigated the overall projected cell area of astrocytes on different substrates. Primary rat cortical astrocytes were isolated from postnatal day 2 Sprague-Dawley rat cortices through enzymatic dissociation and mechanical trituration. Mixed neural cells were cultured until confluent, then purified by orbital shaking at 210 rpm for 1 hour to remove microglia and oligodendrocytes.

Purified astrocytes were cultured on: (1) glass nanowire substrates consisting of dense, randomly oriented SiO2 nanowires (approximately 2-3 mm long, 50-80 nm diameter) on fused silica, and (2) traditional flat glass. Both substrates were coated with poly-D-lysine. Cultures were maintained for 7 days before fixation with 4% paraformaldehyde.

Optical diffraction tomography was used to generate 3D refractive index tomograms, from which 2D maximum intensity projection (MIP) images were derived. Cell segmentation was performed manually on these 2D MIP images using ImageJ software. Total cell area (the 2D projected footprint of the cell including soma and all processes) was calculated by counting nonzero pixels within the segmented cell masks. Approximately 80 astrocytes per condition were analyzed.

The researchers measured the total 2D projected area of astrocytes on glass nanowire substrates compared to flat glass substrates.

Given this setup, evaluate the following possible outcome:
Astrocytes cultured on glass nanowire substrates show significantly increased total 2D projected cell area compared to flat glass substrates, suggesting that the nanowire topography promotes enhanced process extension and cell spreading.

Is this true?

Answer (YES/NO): YES